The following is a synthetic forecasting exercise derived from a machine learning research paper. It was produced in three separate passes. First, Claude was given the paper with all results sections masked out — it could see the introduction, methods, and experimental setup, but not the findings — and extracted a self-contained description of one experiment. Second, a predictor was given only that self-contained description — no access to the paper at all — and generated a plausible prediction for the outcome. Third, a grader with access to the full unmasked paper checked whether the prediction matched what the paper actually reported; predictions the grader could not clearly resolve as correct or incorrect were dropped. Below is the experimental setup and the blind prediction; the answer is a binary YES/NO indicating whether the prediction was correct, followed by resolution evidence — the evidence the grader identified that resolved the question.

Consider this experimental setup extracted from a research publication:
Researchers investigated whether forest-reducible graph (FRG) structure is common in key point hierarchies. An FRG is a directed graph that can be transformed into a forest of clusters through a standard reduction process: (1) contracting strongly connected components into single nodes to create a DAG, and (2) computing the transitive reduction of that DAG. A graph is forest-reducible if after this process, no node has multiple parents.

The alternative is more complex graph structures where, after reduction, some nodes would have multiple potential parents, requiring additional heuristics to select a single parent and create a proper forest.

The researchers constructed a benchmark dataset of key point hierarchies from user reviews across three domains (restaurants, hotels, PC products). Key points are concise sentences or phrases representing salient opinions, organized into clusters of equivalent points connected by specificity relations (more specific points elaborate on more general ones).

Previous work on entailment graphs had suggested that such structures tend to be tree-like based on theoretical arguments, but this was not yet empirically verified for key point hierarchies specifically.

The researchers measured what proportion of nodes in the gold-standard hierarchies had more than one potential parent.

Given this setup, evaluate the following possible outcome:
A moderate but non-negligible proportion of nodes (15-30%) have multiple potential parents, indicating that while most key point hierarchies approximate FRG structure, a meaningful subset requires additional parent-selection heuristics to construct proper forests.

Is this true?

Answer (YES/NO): NO